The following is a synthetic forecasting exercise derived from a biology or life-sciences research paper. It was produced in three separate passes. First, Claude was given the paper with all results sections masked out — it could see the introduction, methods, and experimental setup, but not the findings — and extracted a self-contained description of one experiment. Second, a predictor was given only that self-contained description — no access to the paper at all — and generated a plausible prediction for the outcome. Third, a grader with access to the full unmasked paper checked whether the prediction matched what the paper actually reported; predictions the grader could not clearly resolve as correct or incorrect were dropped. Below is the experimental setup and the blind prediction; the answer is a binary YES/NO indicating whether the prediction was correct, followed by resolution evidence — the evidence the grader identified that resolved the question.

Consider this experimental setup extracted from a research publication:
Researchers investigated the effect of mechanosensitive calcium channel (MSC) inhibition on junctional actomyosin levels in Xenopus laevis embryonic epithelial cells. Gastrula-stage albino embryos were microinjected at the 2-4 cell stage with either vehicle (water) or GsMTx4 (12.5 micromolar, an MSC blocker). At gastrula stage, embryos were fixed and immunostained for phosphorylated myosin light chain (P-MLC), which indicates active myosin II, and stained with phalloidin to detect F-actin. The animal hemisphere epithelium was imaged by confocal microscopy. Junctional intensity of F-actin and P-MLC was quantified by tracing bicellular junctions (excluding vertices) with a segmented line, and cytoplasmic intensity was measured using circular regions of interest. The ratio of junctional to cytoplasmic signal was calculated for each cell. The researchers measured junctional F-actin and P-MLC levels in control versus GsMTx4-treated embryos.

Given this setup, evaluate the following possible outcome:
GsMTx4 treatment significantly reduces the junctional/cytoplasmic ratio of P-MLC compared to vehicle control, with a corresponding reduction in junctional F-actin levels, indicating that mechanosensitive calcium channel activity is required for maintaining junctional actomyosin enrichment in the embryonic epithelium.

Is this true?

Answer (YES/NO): NO